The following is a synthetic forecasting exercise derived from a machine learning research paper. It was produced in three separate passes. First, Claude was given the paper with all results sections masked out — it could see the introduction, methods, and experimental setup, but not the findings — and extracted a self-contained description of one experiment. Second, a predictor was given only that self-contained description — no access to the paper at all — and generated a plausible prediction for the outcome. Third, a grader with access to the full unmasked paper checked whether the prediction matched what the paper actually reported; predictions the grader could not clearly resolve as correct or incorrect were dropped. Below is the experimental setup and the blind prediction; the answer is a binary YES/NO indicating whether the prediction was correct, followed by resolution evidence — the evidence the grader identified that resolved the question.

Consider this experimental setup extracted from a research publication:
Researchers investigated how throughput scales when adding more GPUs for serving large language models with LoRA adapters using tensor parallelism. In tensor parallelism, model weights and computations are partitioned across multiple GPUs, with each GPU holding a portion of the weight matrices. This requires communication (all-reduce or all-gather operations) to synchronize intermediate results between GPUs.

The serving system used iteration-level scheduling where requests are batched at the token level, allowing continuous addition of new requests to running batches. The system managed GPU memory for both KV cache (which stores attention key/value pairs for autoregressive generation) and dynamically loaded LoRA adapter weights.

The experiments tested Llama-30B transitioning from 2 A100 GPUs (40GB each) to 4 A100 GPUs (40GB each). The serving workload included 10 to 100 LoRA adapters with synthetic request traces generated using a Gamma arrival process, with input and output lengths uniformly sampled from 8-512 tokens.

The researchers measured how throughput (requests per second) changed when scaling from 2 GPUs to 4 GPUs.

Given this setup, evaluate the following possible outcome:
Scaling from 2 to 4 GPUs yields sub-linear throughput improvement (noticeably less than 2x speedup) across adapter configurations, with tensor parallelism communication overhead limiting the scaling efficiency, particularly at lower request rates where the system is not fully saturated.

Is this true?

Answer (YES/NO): NO